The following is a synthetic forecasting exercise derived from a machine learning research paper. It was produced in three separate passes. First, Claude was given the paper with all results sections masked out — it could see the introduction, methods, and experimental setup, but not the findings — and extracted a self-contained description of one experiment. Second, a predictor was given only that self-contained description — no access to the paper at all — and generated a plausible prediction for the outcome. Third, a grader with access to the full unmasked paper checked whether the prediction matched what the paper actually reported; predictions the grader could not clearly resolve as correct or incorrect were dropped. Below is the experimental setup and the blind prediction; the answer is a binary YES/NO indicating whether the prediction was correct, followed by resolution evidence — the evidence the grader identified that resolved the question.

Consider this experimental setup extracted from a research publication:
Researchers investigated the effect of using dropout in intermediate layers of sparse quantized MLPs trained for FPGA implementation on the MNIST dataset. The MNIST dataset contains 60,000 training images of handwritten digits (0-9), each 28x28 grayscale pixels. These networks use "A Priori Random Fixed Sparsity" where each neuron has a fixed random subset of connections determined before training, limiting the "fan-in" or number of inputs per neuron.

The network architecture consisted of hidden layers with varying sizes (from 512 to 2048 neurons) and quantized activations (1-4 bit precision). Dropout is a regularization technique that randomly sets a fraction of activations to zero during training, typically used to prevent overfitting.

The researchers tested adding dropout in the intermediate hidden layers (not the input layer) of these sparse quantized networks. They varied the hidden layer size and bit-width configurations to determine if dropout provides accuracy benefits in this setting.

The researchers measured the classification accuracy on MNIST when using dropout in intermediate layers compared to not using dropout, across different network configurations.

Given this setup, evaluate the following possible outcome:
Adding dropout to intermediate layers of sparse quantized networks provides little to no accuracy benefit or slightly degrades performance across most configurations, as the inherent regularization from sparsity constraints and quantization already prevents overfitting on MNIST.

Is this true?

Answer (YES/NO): YES